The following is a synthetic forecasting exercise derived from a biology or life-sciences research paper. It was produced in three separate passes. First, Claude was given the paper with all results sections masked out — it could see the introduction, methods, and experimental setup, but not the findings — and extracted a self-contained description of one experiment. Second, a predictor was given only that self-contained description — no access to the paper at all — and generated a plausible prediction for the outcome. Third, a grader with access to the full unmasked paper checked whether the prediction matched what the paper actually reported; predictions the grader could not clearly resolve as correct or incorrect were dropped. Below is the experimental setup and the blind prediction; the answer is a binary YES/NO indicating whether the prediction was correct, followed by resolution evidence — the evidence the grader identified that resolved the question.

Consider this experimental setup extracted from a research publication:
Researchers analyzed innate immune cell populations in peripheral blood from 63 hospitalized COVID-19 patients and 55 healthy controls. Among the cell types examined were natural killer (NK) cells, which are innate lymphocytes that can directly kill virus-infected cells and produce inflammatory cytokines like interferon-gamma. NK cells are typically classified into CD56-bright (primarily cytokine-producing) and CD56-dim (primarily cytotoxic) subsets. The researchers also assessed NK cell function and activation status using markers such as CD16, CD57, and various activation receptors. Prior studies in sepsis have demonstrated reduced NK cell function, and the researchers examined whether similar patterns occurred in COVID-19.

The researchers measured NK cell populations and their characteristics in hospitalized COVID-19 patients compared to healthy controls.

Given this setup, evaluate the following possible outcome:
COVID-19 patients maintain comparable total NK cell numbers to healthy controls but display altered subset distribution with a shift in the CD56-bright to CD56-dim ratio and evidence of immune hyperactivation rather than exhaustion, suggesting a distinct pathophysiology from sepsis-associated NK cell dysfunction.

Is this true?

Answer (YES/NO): NO